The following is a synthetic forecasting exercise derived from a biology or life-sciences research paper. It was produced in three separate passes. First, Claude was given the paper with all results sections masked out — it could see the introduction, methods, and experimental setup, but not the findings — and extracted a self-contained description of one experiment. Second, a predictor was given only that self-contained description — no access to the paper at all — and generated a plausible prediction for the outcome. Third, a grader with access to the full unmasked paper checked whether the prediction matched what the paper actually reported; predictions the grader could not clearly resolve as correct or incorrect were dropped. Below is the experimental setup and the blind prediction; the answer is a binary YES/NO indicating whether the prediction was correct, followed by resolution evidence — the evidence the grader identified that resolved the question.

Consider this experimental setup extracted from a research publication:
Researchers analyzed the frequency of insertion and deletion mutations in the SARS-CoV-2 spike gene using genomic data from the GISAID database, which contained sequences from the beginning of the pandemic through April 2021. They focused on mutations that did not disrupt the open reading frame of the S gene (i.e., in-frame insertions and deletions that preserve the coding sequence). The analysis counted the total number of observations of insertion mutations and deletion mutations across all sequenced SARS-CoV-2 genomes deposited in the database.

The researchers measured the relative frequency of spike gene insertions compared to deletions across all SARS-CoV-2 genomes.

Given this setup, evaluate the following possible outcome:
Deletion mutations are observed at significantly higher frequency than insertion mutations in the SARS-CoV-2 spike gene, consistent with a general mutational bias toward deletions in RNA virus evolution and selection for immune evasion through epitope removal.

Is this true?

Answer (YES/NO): YES